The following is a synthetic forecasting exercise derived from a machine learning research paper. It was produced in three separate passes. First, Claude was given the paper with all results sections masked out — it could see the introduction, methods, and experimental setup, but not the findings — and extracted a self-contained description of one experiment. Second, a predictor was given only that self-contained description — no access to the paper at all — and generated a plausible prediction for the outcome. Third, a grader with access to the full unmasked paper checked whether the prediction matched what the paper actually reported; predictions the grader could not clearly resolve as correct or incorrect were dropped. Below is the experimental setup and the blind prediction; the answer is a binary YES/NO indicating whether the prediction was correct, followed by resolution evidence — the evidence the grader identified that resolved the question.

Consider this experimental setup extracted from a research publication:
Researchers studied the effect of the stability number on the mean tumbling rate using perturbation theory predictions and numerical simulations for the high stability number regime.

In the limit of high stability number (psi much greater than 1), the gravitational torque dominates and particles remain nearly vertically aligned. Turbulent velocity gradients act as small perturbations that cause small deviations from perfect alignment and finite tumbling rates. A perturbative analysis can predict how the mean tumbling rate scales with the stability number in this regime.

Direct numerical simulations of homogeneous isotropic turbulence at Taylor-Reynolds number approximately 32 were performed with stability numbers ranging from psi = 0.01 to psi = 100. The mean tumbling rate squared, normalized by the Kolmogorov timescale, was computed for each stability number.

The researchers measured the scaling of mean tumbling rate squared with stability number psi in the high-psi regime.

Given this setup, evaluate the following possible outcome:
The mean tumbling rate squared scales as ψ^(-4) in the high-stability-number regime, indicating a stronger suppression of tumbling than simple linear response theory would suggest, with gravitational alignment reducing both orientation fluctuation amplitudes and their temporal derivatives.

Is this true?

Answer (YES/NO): NO